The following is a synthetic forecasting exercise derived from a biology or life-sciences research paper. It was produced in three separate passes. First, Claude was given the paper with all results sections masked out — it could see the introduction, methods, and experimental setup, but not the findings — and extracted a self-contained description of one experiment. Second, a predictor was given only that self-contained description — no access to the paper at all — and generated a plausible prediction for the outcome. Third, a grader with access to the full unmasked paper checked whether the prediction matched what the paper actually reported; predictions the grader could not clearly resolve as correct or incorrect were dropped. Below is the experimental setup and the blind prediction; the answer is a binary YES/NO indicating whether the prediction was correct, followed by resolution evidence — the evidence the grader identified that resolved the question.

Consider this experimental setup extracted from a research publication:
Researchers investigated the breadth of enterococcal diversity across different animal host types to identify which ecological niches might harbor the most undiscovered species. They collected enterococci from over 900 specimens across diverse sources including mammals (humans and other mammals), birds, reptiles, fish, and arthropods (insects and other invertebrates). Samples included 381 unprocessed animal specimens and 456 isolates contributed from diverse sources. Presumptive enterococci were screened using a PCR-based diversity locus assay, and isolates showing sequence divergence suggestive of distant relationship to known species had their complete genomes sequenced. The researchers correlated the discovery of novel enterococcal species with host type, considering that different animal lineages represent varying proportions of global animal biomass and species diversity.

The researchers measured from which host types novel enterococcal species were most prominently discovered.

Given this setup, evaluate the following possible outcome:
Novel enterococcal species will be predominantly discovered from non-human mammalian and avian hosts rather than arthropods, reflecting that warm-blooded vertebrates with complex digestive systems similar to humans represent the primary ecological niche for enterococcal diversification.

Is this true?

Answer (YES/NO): NO